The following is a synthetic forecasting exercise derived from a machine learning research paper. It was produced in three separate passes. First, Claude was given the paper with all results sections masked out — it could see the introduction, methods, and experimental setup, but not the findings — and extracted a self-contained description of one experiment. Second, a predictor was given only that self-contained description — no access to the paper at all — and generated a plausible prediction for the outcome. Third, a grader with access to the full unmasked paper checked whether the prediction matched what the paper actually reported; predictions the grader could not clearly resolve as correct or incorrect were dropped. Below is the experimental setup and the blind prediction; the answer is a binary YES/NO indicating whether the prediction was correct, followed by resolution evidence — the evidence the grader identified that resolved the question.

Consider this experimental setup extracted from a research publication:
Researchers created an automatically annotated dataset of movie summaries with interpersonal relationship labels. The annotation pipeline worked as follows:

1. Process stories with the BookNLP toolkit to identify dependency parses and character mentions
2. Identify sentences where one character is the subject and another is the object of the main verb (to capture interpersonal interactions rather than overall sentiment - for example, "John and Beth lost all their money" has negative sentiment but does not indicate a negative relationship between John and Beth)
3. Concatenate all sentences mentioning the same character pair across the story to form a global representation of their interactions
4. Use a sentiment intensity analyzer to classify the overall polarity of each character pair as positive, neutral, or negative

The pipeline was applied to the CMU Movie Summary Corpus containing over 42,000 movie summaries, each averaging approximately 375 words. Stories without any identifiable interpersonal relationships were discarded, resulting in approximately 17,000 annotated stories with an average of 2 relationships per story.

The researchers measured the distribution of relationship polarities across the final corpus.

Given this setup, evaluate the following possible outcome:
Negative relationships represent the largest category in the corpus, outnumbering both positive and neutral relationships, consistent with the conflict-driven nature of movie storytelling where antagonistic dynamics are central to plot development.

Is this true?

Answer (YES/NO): YES